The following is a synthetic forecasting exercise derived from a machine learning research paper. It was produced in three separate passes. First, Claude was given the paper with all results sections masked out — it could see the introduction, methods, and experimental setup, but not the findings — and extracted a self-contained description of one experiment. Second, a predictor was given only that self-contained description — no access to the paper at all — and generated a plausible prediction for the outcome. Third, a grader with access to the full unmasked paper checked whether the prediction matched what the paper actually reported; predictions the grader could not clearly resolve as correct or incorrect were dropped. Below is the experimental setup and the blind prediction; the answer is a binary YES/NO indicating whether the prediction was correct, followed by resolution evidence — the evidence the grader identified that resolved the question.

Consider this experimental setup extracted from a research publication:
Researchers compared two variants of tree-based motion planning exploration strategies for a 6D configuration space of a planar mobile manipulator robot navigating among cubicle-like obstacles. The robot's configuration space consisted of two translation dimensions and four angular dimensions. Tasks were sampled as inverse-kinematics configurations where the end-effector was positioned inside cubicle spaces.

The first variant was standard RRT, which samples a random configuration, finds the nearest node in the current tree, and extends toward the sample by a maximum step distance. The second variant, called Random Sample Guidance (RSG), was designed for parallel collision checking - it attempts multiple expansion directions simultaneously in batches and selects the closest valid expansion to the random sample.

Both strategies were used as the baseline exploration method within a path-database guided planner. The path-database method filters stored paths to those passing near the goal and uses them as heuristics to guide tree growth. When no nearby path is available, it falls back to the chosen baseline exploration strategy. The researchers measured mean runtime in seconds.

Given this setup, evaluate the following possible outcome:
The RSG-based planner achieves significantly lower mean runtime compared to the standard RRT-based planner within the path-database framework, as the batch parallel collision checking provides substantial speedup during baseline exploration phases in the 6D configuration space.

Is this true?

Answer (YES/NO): YES